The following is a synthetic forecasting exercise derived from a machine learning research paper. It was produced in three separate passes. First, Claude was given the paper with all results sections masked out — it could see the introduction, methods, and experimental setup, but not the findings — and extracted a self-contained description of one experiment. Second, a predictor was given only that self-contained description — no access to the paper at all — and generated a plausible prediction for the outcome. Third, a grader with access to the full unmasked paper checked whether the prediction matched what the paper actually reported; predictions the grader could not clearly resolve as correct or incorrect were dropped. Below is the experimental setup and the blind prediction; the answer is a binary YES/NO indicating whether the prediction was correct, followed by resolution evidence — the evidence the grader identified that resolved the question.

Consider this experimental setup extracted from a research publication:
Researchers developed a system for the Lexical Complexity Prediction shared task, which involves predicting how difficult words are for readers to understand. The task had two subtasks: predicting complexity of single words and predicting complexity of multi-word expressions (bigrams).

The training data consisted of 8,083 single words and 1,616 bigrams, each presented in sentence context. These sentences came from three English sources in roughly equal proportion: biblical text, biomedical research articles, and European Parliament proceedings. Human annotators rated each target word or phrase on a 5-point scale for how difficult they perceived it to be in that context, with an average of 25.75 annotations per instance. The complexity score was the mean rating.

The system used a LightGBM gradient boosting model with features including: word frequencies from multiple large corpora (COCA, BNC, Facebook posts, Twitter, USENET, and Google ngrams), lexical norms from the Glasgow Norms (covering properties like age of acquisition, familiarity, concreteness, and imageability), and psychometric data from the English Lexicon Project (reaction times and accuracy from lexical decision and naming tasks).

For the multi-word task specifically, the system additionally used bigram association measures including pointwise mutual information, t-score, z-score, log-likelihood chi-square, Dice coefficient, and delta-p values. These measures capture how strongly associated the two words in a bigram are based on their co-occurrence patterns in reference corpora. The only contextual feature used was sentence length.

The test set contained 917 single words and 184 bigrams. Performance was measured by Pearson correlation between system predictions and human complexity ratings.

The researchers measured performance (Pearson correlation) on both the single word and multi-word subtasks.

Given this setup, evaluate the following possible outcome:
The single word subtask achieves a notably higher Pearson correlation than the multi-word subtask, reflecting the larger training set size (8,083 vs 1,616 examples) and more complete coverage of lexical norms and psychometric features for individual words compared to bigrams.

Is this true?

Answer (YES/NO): NO